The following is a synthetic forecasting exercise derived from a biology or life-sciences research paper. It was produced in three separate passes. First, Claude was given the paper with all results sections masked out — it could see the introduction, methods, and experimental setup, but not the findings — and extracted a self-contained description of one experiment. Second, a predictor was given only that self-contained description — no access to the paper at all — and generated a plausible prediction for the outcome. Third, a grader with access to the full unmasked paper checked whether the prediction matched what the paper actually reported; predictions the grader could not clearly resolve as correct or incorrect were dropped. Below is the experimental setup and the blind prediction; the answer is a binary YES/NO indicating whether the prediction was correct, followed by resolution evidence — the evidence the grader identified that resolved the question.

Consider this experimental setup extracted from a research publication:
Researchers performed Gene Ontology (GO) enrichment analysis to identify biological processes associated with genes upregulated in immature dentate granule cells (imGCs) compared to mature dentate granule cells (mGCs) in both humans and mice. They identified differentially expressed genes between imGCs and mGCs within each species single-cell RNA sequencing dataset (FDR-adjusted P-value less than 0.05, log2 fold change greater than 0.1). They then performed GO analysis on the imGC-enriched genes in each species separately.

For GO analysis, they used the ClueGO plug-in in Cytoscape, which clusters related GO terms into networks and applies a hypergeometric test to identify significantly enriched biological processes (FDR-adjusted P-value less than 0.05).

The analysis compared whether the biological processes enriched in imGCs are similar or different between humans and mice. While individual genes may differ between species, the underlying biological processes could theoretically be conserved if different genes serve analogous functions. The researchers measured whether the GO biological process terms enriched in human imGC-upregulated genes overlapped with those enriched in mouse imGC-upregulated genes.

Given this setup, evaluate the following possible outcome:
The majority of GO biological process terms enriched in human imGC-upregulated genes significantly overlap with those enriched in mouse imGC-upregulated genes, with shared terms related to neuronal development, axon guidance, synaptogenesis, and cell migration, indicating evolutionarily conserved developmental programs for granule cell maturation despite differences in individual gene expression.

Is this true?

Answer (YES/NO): YES